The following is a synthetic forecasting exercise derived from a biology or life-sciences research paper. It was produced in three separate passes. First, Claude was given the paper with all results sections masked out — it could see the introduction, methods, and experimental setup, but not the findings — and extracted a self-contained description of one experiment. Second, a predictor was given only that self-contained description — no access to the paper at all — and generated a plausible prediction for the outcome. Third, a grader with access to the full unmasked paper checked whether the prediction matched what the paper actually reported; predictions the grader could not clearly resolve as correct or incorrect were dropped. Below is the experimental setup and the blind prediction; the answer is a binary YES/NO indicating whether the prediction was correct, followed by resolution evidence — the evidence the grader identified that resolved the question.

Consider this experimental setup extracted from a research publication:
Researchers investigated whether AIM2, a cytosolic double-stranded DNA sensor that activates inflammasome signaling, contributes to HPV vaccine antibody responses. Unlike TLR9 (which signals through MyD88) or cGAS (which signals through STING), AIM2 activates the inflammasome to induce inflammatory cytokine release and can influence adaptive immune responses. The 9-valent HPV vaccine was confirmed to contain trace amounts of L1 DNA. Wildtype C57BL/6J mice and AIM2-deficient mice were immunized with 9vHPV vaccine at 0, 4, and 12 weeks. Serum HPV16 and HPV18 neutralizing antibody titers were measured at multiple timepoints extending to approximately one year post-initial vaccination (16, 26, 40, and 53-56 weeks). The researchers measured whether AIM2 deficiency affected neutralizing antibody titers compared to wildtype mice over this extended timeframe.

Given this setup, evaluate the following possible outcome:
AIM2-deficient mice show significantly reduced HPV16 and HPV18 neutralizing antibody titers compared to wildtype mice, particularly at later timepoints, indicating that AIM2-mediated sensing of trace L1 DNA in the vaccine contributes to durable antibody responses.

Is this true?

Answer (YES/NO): NO